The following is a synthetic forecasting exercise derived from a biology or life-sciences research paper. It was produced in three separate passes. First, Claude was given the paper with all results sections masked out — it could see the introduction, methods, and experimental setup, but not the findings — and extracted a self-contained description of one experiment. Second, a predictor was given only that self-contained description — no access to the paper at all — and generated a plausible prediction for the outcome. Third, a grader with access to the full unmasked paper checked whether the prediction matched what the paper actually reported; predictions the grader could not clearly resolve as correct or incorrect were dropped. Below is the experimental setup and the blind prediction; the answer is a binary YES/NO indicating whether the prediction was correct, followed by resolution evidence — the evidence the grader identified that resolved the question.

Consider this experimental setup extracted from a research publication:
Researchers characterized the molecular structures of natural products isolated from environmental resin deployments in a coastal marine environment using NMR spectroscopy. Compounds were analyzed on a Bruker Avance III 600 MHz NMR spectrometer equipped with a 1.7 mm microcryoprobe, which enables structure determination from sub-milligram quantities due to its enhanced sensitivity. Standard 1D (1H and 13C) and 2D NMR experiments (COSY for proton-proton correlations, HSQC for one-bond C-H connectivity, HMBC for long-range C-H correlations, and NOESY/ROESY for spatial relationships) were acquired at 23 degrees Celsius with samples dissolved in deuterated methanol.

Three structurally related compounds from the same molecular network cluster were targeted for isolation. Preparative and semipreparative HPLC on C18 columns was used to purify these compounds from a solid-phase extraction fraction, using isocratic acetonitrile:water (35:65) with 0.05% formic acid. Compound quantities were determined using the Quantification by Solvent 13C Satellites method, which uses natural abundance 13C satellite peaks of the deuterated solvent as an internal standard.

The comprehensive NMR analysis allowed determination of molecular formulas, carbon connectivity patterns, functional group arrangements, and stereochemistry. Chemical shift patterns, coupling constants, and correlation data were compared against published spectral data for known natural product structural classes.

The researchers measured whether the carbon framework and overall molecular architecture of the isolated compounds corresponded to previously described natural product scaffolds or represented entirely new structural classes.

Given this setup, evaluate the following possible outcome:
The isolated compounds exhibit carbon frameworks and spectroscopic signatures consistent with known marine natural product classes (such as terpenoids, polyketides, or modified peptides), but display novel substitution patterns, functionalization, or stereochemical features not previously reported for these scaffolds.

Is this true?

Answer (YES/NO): NO